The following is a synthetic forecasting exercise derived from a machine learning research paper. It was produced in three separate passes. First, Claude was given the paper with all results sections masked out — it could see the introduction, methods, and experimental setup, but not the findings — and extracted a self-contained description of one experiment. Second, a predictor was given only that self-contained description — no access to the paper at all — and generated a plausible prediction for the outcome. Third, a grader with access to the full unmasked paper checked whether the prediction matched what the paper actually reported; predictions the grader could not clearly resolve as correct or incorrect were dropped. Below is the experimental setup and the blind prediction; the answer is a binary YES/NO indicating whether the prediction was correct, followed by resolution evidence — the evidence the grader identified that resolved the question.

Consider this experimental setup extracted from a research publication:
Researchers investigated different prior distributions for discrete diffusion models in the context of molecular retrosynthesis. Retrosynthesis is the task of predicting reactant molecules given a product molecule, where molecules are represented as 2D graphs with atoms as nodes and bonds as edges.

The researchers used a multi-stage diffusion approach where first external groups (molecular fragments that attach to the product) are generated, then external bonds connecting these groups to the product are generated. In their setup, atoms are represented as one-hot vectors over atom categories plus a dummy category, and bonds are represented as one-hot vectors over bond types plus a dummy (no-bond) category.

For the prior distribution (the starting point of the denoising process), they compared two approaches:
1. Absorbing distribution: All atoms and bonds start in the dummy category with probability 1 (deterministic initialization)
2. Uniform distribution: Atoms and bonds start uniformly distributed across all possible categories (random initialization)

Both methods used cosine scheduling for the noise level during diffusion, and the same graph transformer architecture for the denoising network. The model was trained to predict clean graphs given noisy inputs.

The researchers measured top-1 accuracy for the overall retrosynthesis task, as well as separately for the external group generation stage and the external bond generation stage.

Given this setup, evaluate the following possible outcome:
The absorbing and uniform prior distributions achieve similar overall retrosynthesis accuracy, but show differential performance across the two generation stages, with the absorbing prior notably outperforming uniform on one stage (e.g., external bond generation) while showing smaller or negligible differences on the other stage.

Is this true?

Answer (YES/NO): YES